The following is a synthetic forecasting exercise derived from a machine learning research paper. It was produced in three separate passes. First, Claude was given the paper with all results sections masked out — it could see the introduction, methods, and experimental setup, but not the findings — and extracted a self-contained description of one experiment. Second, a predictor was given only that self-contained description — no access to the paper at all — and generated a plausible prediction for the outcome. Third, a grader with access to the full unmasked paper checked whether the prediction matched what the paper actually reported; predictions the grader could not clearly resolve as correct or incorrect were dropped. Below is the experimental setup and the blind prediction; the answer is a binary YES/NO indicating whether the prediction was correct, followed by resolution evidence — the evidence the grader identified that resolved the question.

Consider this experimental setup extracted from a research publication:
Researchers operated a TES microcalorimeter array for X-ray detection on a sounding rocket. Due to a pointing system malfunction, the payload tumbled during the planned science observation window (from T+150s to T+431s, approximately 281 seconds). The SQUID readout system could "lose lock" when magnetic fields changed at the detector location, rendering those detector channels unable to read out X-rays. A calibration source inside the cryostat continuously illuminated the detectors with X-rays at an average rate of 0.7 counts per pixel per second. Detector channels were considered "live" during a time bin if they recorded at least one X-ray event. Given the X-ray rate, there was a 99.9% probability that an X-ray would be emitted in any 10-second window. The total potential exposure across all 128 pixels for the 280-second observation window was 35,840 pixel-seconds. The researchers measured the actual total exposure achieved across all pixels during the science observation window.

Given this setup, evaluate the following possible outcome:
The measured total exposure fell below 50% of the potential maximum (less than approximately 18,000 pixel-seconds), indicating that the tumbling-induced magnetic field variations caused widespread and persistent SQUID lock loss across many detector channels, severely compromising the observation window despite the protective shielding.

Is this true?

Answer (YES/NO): YES